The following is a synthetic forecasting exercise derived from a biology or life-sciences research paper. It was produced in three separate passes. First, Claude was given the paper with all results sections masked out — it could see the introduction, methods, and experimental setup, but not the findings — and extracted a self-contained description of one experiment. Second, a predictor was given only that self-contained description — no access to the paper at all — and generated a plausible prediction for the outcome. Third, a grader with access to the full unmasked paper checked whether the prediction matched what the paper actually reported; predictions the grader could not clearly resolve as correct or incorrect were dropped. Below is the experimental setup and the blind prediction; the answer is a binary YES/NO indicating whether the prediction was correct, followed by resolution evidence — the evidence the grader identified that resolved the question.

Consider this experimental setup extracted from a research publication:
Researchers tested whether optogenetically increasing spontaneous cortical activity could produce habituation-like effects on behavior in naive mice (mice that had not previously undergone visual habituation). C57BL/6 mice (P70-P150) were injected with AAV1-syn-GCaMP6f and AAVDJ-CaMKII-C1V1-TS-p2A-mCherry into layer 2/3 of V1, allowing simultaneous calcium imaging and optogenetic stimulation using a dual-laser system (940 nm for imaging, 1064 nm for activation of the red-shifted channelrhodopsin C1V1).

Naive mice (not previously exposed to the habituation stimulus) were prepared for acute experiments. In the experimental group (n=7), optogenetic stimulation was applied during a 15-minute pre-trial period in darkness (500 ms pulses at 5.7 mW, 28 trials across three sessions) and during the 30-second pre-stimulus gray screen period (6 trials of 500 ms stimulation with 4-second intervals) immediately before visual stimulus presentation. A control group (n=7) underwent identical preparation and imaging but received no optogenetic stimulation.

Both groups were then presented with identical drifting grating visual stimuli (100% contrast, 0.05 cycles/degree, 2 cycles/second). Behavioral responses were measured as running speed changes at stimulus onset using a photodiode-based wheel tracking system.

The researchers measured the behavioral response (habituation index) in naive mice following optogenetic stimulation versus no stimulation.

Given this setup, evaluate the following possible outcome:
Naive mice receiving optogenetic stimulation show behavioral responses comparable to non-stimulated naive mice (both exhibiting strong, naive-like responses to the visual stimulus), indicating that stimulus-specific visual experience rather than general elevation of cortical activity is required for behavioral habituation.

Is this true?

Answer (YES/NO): NO